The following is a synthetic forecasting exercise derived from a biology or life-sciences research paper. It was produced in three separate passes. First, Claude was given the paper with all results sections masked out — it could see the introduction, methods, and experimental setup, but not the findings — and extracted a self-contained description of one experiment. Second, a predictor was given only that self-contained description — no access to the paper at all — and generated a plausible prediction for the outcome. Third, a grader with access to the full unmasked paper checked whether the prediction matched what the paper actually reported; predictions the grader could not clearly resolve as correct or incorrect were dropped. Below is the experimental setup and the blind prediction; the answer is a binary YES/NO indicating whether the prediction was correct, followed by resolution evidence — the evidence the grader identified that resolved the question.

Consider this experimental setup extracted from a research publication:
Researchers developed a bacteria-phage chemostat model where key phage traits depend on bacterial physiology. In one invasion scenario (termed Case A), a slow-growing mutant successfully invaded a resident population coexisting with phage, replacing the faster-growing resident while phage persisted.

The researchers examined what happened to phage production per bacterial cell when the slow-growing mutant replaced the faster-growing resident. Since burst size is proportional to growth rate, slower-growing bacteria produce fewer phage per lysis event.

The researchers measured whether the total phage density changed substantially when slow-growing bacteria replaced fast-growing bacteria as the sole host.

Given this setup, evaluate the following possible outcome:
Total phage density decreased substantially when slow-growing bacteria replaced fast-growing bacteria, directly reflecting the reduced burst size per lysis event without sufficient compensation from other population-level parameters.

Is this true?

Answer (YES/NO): NO